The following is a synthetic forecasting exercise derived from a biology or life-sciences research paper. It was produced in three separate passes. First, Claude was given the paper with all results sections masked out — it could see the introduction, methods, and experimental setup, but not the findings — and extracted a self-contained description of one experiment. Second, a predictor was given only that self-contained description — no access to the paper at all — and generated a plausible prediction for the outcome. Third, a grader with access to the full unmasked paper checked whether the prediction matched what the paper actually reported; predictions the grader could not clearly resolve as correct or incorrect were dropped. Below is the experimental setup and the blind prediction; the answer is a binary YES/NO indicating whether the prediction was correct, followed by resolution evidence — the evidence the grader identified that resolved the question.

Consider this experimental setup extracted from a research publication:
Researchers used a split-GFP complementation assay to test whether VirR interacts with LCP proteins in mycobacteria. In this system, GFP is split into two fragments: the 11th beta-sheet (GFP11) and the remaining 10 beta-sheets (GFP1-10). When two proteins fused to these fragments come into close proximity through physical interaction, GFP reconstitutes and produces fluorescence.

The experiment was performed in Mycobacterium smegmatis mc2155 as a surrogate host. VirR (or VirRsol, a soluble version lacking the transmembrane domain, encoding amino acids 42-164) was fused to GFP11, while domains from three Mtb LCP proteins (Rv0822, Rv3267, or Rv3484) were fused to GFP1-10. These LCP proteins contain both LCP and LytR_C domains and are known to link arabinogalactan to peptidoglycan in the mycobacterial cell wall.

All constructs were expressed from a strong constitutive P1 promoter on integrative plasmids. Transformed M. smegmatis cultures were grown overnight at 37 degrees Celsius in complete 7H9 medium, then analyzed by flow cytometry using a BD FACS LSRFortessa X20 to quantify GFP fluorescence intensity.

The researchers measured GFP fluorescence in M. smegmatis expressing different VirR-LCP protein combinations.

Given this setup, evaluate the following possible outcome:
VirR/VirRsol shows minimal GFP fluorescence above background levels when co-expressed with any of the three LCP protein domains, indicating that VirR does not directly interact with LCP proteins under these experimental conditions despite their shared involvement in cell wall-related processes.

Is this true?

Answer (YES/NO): NO